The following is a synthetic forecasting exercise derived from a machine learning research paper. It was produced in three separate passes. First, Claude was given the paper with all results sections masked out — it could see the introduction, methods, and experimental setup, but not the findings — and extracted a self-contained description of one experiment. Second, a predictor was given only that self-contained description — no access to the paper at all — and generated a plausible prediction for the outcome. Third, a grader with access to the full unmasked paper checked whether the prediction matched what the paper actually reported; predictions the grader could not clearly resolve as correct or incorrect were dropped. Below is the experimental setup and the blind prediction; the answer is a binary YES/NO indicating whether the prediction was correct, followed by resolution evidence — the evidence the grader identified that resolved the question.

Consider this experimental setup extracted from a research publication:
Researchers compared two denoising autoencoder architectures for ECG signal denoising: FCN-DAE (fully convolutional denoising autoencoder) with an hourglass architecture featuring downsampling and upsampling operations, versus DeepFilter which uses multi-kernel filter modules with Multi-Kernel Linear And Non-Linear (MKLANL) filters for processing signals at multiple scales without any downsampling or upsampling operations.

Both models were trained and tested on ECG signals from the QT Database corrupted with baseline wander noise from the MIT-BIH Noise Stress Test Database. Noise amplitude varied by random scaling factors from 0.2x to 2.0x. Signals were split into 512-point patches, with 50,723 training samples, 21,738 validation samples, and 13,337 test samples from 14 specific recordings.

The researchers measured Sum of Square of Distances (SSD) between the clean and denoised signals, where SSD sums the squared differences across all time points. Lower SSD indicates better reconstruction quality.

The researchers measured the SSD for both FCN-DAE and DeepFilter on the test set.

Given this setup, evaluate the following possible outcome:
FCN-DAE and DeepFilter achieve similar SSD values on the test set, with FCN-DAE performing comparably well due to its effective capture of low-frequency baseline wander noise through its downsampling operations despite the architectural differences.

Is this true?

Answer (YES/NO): NO